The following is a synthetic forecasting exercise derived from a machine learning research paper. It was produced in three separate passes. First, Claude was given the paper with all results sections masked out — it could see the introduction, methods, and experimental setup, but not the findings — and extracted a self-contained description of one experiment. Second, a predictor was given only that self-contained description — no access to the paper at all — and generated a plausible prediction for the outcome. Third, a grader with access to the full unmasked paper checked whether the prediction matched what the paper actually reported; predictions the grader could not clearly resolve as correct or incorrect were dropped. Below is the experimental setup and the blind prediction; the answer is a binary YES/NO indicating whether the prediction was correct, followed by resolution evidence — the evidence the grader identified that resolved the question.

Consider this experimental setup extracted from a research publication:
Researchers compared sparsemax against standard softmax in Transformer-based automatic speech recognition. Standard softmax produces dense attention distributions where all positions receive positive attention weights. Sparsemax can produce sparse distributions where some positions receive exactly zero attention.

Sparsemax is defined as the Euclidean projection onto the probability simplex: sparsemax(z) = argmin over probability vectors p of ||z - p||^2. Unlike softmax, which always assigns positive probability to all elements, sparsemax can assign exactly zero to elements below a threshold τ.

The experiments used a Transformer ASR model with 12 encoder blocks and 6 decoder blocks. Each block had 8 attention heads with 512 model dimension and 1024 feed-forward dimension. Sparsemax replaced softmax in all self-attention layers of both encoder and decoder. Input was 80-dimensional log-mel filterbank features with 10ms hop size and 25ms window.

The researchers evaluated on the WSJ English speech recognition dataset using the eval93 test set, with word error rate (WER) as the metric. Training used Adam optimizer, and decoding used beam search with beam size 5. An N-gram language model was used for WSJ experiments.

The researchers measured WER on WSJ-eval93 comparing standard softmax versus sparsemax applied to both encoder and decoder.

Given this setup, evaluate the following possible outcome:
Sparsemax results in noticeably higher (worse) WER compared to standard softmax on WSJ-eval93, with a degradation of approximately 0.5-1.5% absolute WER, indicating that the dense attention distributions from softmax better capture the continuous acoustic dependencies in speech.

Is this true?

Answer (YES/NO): NO